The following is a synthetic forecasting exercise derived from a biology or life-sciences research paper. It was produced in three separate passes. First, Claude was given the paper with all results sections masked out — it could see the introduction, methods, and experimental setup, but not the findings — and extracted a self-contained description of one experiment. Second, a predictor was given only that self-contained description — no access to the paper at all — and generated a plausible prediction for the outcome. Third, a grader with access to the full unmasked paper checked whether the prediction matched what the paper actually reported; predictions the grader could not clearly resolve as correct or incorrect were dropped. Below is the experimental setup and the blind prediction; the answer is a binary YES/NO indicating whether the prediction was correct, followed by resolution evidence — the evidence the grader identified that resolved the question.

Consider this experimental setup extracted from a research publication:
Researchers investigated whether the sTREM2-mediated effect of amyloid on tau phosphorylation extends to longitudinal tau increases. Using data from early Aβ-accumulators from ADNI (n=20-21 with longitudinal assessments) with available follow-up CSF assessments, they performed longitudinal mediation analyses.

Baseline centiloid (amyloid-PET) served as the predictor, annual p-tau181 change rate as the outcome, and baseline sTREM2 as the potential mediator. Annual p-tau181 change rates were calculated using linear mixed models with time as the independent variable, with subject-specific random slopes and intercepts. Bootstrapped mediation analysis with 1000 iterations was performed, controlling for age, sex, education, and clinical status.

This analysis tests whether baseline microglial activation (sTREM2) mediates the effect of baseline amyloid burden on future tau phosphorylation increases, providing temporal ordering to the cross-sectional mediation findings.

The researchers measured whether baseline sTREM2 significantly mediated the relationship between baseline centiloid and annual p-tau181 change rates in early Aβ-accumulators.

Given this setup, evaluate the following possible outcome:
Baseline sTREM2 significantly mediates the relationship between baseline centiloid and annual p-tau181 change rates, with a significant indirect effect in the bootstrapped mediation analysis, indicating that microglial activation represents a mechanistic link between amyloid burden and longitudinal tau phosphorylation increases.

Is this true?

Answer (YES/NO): YES